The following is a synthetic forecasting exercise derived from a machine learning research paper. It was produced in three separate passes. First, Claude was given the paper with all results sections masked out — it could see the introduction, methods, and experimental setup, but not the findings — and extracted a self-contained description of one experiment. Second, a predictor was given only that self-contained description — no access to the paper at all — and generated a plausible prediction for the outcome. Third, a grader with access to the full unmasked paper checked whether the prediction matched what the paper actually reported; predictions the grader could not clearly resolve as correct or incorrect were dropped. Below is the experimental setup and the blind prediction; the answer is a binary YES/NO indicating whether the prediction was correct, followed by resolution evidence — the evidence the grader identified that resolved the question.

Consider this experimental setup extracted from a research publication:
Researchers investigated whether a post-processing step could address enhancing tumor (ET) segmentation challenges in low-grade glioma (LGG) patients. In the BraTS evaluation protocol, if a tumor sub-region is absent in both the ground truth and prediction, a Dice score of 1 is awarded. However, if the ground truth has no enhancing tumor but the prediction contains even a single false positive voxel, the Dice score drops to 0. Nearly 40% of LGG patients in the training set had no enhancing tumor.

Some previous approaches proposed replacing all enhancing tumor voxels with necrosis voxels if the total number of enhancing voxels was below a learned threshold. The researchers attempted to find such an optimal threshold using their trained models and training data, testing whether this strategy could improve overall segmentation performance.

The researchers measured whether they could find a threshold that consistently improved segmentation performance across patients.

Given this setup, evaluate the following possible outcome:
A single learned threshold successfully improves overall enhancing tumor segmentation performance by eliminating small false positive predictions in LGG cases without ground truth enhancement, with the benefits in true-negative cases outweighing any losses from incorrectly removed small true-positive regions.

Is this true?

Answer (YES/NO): NO